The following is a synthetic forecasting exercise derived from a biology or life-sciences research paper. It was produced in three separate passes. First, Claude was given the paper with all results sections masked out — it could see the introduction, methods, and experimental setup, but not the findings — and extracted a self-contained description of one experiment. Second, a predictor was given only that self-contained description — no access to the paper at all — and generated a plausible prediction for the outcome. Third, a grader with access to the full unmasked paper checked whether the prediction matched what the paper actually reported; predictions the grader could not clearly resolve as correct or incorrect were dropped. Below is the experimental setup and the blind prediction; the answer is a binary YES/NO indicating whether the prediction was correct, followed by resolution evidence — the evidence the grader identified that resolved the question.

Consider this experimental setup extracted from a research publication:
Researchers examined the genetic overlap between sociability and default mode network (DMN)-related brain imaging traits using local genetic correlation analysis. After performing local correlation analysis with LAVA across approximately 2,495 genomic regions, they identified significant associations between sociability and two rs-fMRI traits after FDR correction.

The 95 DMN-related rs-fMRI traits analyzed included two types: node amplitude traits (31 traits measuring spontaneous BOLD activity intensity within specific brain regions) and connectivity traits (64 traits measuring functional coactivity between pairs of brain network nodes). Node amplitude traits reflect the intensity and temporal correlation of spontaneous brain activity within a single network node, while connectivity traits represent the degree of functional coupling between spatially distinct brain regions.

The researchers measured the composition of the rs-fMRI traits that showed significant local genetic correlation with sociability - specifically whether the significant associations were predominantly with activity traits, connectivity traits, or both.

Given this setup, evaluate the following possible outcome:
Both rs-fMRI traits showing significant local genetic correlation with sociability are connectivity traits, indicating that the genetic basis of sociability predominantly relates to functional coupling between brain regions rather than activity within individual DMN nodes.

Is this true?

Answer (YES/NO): NO